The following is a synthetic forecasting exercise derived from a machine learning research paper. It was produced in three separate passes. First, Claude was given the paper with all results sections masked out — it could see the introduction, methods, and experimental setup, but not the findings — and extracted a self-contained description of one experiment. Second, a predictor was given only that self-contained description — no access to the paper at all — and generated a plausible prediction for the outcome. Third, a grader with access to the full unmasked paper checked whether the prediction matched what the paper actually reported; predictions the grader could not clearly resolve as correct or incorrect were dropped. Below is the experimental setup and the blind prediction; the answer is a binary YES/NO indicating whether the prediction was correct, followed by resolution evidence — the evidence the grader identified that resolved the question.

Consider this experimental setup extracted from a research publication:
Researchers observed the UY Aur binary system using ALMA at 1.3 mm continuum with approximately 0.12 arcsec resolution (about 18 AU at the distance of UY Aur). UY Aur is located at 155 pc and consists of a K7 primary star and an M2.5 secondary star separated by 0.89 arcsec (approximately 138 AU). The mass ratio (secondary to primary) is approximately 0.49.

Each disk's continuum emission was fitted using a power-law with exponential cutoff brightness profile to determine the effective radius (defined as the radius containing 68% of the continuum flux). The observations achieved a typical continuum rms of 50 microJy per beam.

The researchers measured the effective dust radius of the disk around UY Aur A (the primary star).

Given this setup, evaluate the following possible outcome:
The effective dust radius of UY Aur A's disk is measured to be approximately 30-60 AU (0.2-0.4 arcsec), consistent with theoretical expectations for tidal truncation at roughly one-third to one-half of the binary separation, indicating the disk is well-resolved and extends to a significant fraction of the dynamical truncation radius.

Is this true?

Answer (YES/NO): NO